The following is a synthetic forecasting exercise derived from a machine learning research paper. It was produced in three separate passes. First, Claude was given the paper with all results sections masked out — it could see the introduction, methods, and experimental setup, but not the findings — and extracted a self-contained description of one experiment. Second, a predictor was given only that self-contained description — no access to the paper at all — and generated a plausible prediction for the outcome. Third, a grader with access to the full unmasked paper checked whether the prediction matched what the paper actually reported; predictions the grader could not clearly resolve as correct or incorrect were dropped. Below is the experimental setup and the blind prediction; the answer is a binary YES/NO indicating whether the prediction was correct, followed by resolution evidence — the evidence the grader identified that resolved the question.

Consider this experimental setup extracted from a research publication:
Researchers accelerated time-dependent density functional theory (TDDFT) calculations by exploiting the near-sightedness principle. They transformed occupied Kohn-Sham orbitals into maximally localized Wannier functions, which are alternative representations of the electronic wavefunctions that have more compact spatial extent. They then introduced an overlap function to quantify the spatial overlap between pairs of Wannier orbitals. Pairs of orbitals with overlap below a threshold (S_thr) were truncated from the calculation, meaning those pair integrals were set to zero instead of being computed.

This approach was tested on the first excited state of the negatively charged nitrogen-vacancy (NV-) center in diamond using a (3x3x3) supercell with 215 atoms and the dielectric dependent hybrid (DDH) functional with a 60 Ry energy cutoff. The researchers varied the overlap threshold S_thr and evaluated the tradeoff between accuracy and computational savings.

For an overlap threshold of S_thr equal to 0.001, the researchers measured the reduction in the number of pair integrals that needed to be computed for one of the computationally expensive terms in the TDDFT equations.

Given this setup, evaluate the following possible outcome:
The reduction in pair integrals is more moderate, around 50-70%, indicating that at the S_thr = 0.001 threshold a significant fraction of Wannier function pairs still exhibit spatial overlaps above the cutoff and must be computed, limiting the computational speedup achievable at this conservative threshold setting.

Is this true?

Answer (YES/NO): NO